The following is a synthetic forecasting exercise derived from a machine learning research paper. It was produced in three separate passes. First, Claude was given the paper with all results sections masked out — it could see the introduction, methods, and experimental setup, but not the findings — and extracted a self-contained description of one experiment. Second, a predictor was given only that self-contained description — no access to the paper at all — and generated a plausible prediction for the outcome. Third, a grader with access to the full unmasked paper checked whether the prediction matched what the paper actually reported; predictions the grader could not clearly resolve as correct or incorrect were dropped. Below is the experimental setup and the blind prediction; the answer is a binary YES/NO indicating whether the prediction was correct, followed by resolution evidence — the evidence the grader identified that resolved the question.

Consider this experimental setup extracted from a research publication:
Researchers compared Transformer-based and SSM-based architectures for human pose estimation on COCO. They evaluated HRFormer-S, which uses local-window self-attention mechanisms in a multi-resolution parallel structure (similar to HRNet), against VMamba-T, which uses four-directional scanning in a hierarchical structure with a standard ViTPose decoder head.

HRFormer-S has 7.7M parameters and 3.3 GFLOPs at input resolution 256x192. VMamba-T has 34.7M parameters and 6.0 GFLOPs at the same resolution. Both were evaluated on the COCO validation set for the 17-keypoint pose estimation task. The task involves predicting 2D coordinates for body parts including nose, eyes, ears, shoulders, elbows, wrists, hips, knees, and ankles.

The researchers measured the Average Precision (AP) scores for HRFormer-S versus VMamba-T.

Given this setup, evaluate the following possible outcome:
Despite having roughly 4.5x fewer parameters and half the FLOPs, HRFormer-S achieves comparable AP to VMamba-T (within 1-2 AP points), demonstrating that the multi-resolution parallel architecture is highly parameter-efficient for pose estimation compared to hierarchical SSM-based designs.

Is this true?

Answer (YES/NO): YES